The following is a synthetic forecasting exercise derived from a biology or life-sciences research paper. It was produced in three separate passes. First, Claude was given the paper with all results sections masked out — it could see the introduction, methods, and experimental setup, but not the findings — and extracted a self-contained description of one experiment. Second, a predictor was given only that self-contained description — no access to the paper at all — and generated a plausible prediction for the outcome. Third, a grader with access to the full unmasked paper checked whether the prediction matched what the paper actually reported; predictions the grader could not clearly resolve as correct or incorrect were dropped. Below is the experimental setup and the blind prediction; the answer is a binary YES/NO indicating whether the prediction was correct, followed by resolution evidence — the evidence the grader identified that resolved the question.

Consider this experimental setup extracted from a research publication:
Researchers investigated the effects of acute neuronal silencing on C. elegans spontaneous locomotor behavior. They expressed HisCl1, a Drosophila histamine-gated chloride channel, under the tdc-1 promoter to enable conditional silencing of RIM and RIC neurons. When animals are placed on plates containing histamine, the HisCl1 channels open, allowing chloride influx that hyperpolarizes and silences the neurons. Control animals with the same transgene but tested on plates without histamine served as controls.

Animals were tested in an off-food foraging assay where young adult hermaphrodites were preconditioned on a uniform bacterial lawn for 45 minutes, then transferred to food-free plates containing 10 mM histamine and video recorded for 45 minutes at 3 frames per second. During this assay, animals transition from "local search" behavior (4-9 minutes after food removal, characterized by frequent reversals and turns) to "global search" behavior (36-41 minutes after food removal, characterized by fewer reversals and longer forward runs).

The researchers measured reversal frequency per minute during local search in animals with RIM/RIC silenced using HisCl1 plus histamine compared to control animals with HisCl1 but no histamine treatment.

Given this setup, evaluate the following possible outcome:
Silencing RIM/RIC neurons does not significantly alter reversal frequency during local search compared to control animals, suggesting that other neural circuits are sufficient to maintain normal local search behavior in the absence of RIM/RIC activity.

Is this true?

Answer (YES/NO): NO